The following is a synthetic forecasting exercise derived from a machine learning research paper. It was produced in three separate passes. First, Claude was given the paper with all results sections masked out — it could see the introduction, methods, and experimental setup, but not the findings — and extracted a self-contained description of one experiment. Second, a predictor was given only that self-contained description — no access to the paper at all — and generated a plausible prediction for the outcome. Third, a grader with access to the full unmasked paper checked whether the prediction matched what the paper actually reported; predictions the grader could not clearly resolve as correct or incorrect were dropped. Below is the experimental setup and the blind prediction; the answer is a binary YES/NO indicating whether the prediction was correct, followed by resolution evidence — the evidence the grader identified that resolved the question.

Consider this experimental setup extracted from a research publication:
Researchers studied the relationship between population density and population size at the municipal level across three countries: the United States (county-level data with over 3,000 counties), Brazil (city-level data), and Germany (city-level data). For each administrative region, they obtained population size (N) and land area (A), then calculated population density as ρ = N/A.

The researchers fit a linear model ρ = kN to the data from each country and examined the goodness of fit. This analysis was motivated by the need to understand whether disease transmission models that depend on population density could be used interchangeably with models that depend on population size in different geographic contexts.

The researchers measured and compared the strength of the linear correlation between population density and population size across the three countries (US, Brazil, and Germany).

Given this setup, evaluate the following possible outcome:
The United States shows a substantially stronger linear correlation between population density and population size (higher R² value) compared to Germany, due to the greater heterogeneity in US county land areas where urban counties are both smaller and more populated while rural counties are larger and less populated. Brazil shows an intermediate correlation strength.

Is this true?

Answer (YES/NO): NO